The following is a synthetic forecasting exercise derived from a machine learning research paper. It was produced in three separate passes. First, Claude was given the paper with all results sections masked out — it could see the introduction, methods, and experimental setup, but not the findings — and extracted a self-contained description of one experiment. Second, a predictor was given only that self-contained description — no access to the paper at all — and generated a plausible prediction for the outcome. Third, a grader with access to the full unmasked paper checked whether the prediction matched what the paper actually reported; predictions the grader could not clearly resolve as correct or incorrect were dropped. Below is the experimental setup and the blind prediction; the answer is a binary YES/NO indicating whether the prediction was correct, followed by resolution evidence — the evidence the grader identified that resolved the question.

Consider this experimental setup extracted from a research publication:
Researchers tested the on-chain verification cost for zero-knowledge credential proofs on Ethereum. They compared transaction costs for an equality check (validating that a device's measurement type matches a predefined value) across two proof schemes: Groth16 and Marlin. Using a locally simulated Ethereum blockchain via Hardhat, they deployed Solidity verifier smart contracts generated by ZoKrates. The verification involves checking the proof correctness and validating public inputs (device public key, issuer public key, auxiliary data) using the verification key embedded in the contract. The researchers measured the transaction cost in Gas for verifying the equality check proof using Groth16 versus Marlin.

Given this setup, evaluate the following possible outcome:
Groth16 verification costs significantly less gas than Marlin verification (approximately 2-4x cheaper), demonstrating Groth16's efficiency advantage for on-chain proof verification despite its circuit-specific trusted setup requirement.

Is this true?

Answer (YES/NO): NO